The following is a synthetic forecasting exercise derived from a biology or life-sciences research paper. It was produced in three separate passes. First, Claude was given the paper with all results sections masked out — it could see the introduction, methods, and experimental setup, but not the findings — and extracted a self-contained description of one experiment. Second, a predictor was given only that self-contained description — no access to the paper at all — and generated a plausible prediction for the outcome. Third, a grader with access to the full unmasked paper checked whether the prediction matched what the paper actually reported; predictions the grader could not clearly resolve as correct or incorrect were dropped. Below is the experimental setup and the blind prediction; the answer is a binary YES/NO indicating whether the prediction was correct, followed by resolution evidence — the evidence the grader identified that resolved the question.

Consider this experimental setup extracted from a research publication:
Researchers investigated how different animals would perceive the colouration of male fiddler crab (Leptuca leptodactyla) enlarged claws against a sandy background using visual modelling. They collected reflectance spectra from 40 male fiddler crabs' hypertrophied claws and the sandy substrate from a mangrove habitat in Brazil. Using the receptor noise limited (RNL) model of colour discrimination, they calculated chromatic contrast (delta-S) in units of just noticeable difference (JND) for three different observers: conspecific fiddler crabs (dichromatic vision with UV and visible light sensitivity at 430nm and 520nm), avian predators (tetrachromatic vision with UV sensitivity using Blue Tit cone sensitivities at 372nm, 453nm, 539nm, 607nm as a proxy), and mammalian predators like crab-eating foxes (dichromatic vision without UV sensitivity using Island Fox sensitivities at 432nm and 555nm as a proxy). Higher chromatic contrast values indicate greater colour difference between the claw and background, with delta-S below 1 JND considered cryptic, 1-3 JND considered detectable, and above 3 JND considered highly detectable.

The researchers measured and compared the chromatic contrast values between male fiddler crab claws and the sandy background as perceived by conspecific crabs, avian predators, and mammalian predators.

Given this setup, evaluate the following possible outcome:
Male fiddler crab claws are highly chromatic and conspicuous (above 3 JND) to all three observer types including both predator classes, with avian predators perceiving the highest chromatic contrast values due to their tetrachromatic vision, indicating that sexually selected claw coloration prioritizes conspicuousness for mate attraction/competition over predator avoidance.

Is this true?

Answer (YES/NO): NO